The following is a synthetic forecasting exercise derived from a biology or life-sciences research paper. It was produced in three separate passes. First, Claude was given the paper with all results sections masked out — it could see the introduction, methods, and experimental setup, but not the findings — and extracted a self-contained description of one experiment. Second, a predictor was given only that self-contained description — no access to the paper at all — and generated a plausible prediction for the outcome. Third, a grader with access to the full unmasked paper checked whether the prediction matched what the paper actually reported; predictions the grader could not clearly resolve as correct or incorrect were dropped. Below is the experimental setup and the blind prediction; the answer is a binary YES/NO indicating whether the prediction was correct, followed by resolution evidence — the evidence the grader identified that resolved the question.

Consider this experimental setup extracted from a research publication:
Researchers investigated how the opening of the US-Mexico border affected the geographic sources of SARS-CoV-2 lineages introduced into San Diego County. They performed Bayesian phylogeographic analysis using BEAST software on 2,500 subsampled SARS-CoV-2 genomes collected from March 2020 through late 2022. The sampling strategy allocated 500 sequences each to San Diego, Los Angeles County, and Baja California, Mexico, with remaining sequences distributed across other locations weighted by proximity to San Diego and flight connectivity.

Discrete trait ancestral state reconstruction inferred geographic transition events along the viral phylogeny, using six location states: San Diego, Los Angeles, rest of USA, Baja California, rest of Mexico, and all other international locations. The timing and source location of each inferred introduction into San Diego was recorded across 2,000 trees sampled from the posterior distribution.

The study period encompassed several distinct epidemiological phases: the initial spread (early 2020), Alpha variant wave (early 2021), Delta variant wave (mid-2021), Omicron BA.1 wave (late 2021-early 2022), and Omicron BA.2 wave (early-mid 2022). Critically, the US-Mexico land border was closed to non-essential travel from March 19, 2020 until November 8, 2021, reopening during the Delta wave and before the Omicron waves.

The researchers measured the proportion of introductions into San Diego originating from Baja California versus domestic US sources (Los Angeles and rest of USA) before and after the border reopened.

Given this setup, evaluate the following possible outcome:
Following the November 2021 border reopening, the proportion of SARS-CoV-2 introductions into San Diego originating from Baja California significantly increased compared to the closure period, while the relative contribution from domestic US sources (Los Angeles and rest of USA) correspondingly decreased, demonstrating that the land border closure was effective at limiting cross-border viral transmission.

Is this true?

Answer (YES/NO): NO